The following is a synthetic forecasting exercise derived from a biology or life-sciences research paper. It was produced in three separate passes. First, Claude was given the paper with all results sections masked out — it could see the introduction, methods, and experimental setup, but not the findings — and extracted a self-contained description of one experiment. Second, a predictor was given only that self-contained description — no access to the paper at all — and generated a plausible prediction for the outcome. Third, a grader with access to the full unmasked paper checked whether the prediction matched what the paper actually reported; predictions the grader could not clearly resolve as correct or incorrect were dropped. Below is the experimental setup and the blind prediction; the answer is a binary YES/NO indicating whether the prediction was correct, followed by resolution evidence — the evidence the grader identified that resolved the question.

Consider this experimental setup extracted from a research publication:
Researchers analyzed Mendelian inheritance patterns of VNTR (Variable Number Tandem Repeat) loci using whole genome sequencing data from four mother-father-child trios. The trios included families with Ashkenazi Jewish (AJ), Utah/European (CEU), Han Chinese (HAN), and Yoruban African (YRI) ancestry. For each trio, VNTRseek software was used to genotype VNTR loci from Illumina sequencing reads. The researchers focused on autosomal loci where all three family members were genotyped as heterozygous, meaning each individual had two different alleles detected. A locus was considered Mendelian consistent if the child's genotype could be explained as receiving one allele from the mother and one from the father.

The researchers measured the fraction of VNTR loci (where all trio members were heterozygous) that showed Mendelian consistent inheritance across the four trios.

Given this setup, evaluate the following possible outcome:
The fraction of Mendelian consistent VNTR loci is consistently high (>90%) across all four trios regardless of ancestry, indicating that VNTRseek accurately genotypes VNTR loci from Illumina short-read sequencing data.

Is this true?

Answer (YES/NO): YES